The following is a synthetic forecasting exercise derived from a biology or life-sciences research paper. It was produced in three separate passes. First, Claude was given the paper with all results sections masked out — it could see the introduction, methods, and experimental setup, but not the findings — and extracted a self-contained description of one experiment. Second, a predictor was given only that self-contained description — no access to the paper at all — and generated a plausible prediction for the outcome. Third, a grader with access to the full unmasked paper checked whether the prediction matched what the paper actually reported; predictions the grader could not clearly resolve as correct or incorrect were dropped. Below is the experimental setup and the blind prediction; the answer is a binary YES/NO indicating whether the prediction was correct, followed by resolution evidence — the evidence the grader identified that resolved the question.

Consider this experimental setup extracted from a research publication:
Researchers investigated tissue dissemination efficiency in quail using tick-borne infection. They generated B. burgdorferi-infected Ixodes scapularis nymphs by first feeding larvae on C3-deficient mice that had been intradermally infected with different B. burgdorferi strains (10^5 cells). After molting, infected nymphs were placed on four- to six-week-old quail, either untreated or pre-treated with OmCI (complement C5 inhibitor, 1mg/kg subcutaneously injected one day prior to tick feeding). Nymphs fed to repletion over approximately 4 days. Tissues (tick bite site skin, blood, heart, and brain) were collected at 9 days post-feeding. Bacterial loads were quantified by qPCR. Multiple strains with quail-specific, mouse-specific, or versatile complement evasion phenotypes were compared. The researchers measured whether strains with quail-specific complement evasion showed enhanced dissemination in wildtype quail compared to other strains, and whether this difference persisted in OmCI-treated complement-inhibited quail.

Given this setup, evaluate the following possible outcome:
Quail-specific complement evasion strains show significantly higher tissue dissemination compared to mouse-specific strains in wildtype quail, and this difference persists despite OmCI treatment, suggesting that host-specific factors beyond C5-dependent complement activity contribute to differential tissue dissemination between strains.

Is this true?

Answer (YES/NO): NO